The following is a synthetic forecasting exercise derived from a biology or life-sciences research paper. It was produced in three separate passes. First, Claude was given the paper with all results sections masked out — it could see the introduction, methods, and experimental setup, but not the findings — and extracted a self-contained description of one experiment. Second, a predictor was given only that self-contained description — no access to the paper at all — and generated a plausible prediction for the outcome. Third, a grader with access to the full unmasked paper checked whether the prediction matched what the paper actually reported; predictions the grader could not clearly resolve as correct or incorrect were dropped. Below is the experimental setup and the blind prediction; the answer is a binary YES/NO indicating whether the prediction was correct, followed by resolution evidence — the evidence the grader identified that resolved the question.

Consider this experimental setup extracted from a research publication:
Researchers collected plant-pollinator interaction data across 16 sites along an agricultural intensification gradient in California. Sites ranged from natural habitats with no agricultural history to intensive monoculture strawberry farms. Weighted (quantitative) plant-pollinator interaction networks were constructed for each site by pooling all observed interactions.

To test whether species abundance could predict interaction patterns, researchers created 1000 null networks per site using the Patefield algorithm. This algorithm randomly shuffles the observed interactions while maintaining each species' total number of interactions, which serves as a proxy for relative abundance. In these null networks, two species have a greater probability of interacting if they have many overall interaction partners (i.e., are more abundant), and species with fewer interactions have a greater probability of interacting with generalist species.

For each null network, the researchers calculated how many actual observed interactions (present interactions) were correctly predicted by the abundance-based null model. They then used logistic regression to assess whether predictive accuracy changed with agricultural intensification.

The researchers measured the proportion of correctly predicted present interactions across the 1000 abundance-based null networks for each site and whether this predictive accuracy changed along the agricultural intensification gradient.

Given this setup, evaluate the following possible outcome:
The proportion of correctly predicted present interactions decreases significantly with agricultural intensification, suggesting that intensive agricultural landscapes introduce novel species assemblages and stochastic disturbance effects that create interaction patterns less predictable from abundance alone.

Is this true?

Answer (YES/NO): NO